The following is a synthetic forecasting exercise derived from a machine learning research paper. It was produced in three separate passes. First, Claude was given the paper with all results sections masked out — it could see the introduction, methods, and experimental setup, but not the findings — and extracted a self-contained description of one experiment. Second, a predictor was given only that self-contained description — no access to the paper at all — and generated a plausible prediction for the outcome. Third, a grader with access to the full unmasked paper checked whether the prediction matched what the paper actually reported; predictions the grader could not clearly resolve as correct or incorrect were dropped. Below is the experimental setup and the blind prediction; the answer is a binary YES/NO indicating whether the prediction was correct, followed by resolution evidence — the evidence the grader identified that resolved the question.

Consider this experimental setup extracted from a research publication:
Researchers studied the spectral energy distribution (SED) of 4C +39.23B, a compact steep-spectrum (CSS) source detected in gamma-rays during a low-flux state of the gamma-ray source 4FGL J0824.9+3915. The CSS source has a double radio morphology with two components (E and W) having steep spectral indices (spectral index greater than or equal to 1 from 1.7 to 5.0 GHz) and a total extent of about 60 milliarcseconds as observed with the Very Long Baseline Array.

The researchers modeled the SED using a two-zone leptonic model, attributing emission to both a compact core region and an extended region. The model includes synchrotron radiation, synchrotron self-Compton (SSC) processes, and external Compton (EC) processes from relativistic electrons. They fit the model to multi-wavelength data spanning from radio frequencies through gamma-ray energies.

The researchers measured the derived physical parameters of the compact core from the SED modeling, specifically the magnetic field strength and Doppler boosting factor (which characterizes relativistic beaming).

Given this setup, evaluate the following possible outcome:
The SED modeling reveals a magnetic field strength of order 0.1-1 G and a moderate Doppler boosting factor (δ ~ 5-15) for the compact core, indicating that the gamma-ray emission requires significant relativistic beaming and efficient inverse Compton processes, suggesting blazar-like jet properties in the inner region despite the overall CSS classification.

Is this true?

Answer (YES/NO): YES